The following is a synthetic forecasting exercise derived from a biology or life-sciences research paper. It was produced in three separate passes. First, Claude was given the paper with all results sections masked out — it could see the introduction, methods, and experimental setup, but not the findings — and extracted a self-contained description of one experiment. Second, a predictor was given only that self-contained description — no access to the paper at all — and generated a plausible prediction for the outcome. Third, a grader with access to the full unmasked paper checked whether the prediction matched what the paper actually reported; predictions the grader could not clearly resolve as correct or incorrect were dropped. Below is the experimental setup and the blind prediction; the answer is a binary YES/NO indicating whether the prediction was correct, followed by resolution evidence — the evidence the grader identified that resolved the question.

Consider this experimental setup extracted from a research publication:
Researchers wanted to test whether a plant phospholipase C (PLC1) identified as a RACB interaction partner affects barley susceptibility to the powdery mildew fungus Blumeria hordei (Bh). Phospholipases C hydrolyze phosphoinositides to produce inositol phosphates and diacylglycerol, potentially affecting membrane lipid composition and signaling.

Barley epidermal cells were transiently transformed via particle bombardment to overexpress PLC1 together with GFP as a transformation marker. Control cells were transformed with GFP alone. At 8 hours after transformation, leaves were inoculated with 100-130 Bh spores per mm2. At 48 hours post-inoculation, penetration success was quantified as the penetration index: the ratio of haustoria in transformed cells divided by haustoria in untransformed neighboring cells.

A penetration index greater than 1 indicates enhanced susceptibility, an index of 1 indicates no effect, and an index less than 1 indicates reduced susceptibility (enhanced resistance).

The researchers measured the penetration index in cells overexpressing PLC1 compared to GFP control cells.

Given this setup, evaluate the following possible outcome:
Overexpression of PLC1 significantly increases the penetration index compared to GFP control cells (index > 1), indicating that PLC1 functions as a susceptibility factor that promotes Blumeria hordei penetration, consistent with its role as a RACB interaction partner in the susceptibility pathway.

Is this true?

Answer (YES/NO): NO